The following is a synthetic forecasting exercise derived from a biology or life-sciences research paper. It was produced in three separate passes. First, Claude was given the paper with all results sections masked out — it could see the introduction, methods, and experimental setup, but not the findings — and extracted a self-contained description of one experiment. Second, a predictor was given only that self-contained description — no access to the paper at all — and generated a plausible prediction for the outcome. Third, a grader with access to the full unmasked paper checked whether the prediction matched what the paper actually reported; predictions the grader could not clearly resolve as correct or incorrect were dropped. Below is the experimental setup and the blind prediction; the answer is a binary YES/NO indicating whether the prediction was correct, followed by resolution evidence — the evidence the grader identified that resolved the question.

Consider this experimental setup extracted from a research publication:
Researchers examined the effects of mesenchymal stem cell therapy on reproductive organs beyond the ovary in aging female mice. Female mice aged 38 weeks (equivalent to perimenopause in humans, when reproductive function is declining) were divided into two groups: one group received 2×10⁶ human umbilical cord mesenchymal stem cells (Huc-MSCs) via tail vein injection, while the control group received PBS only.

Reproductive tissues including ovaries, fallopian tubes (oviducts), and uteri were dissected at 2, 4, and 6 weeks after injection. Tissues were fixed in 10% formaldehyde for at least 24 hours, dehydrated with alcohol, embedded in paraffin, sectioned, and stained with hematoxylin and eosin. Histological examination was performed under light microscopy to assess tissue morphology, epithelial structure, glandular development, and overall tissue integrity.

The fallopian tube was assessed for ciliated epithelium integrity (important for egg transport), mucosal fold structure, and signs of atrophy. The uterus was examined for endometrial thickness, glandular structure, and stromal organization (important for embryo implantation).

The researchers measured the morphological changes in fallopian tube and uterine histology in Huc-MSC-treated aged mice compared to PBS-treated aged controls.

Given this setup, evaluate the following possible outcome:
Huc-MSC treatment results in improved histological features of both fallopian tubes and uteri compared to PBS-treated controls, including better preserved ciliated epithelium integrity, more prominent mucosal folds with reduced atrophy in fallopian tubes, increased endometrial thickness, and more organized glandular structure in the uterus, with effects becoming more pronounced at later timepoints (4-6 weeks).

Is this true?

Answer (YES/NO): NO